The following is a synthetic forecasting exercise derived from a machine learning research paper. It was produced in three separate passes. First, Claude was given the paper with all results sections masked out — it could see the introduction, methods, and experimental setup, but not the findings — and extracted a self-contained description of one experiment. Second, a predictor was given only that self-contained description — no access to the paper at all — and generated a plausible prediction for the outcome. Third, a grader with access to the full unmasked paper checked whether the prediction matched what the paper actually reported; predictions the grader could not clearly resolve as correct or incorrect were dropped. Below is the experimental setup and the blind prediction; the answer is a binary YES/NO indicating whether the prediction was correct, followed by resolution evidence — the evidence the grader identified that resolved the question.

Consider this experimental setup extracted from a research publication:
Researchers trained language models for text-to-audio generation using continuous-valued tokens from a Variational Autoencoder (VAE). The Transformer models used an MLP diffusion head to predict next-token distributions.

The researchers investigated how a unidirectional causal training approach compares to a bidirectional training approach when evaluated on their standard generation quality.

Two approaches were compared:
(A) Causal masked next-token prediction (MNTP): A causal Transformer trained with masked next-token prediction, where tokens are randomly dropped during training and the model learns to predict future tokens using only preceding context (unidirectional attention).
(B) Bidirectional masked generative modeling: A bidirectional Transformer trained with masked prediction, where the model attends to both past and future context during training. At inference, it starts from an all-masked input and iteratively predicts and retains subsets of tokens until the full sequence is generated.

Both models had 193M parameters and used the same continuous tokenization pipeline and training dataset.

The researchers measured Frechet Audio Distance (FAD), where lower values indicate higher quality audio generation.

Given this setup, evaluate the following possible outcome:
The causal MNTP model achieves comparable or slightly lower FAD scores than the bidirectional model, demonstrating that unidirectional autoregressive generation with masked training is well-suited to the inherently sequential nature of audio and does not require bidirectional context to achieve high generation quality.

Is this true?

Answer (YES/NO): NO